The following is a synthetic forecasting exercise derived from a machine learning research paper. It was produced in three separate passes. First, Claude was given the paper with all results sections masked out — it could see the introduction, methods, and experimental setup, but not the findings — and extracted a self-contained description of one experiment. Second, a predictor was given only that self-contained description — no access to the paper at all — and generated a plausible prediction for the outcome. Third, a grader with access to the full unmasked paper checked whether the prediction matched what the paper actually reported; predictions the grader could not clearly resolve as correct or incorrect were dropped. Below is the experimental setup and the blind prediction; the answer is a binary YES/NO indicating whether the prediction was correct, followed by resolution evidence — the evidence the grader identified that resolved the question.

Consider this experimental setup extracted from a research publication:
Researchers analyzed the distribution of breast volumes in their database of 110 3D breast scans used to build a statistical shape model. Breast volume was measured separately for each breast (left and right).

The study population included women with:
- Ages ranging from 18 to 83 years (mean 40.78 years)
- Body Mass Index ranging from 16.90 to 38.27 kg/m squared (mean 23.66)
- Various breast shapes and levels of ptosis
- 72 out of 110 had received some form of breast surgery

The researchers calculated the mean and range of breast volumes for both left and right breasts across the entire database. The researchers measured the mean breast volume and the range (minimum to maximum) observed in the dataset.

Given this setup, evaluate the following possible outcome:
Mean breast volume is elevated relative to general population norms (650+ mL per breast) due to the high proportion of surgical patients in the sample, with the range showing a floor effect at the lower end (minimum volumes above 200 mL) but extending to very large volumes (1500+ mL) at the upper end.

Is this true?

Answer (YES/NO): NO